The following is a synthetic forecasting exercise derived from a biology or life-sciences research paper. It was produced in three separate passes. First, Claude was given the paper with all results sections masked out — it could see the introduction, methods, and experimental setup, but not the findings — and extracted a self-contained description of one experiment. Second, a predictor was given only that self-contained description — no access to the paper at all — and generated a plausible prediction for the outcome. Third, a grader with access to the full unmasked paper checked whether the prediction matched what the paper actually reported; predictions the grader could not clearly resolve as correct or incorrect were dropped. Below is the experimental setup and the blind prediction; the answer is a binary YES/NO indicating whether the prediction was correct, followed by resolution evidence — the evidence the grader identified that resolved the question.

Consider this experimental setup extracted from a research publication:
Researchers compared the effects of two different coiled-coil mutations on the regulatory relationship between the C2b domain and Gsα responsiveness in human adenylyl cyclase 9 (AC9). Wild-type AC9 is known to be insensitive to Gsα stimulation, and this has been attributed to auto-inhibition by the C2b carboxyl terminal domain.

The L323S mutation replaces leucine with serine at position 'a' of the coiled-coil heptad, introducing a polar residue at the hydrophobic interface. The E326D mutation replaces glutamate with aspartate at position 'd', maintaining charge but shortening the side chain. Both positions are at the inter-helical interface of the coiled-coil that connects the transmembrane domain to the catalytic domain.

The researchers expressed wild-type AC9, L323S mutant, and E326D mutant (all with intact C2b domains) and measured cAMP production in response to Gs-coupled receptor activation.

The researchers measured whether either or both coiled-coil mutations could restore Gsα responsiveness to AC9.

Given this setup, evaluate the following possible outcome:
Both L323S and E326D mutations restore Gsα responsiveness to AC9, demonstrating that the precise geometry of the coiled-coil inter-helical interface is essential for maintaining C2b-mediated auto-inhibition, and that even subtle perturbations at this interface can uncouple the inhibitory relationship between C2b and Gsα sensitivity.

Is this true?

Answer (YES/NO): NO